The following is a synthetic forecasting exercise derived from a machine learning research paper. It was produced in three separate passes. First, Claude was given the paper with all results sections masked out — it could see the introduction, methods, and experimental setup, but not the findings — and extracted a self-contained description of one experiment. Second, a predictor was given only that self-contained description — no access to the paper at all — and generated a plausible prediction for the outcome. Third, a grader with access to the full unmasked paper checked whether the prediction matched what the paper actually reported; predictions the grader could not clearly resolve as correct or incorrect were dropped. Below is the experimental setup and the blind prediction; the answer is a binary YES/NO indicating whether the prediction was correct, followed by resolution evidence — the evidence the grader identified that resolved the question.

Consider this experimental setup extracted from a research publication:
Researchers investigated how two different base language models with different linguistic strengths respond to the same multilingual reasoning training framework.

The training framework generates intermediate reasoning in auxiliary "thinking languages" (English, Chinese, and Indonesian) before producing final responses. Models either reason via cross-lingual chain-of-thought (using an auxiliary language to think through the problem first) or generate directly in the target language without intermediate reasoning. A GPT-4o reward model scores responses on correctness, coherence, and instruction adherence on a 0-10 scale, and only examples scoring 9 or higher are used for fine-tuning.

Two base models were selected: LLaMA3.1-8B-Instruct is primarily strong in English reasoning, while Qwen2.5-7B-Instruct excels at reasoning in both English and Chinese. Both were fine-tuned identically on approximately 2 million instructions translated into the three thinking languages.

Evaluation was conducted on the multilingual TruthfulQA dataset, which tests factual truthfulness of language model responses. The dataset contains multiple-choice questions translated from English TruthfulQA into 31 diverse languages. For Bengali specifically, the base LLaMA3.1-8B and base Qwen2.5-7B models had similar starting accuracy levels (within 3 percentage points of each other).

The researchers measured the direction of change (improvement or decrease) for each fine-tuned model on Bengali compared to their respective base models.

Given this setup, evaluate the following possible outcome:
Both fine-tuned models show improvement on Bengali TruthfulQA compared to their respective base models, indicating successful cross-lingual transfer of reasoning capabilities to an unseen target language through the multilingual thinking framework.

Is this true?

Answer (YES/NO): NO